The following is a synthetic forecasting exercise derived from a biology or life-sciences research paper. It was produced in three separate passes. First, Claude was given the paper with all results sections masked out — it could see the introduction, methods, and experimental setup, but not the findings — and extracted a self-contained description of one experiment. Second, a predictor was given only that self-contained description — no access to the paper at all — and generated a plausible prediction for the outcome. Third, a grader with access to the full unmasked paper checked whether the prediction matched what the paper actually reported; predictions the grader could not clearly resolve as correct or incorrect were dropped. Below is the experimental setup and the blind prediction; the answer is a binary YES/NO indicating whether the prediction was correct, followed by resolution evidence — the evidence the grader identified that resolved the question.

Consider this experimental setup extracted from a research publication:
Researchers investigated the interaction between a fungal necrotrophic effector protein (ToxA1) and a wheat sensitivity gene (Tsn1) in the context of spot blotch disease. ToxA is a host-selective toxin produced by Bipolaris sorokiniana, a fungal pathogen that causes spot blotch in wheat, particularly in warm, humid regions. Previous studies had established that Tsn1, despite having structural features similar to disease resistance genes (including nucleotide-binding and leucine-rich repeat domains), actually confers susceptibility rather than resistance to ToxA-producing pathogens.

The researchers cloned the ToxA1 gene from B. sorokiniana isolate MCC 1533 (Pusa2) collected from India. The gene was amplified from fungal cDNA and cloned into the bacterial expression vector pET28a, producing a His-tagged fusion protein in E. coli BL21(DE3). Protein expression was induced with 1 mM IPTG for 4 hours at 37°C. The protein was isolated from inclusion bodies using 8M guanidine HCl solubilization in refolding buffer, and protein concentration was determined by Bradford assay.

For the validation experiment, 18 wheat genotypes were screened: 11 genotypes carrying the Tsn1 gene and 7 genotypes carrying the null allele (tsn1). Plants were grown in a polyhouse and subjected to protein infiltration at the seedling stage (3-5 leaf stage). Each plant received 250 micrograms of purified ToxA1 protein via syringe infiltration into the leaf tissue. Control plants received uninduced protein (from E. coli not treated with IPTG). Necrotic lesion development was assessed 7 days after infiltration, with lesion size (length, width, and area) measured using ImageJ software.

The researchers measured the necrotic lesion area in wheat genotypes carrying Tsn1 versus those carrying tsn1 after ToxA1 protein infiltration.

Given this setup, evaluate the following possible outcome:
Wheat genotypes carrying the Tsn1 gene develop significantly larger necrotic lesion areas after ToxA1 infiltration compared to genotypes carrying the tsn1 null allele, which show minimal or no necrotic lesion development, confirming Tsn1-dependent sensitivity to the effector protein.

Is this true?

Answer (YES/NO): NO